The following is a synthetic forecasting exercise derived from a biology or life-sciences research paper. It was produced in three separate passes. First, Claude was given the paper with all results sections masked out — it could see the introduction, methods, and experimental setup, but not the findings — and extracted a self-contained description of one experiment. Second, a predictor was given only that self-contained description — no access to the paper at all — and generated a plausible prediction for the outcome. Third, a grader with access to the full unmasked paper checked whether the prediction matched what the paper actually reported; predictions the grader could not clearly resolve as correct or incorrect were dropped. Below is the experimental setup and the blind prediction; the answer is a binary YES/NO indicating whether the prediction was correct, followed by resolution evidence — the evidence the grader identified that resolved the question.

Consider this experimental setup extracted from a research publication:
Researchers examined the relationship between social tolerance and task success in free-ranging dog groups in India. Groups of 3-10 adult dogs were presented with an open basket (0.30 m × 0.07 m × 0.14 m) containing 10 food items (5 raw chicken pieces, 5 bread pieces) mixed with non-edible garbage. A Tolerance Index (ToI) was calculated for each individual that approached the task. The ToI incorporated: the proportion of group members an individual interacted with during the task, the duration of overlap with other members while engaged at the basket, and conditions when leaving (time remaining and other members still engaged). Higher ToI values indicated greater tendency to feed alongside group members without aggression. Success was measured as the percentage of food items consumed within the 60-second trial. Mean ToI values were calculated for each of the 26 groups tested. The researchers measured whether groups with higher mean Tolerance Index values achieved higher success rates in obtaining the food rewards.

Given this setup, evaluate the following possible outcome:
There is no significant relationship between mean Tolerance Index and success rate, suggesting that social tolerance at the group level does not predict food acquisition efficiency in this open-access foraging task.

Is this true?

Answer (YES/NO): YES